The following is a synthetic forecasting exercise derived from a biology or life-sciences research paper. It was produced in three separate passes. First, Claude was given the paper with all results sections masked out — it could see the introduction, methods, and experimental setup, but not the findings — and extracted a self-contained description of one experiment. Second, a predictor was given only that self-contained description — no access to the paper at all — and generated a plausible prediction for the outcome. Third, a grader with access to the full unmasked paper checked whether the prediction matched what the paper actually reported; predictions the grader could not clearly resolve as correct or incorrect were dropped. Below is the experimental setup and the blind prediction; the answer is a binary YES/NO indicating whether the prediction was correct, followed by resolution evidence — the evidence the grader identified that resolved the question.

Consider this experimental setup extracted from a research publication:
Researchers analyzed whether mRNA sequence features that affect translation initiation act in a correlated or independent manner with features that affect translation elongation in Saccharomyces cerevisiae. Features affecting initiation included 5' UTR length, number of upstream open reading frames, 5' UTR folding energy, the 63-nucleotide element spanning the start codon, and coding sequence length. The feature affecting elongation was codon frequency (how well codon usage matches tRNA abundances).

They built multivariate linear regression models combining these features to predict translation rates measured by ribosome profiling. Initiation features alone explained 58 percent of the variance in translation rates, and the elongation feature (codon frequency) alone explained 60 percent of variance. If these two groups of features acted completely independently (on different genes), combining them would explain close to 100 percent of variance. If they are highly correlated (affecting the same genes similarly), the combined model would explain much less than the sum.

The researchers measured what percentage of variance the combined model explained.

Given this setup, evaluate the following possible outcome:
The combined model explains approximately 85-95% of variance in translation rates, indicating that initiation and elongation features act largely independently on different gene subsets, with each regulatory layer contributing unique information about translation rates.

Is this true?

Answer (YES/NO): NO